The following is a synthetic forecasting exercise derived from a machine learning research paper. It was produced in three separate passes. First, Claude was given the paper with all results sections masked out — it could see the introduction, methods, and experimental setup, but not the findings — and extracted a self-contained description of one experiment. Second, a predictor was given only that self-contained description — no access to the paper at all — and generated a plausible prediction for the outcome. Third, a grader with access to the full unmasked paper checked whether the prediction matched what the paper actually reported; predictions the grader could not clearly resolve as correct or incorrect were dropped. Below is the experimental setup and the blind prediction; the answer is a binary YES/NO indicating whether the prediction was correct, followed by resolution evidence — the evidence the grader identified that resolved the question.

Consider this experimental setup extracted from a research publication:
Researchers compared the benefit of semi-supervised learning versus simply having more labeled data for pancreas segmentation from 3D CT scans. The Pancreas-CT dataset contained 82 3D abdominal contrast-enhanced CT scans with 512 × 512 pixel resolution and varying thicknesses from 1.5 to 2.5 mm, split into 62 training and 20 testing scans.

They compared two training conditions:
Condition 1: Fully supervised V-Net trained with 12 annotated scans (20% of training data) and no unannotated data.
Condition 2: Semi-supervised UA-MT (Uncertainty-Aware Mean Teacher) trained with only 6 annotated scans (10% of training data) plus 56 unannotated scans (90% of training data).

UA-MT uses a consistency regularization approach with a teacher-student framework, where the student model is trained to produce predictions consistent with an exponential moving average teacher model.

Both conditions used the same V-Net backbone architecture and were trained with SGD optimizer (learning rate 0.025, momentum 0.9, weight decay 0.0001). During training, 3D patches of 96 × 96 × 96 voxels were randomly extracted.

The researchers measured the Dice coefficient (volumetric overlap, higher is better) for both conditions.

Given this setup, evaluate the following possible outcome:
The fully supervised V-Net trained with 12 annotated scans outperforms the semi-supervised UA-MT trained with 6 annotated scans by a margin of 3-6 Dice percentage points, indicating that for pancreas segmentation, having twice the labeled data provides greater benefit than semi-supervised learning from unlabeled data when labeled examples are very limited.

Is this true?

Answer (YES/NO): YES